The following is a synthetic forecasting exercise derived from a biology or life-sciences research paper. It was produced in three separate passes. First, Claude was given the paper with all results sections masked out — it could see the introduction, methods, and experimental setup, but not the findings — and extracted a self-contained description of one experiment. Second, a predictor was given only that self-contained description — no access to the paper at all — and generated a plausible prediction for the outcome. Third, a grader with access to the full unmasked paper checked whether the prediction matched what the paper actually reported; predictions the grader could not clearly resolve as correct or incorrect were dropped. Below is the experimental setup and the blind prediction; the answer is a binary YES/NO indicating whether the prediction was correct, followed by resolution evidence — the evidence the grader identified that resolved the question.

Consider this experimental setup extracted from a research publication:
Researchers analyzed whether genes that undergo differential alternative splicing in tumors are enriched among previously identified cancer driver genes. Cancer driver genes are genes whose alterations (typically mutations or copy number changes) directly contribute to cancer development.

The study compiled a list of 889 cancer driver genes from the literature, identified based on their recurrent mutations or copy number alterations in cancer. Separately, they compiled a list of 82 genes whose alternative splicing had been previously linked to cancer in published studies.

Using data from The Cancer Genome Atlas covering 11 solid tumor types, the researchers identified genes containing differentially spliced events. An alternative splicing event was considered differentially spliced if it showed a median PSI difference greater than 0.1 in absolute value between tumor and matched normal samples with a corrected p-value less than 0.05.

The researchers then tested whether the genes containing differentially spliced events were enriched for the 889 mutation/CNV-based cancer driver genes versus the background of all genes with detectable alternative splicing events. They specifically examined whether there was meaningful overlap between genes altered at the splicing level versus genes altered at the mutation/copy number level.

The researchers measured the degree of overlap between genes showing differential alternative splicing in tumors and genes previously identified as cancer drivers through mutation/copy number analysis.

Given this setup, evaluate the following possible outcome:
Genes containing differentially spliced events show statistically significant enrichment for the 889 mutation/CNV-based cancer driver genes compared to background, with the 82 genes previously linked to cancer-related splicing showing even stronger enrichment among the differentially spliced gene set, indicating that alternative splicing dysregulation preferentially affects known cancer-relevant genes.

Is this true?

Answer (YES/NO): NO